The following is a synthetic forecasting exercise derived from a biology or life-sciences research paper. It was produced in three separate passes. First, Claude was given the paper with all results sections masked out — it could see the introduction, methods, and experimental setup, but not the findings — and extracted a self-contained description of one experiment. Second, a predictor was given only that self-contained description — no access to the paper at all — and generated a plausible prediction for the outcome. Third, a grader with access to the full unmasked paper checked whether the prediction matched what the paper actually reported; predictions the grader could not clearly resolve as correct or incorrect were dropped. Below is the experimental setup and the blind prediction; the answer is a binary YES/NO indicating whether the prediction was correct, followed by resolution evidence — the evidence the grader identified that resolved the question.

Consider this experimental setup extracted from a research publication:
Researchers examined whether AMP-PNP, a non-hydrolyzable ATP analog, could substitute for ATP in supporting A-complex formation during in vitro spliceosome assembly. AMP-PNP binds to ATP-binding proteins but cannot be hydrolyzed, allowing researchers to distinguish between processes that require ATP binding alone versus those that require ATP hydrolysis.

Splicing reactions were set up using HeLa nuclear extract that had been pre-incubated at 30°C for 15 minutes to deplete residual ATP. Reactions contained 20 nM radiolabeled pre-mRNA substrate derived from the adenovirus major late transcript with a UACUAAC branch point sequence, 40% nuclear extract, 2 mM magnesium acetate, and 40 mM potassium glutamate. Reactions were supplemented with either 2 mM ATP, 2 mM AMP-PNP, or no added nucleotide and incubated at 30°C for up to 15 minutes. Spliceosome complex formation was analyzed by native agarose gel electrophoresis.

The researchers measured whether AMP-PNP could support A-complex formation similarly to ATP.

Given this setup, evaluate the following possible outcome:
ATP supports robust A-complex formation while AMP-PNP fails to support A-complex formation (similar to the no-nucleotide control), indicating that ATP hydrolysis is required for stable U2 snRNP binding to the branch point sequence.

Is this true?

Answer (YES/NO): YES